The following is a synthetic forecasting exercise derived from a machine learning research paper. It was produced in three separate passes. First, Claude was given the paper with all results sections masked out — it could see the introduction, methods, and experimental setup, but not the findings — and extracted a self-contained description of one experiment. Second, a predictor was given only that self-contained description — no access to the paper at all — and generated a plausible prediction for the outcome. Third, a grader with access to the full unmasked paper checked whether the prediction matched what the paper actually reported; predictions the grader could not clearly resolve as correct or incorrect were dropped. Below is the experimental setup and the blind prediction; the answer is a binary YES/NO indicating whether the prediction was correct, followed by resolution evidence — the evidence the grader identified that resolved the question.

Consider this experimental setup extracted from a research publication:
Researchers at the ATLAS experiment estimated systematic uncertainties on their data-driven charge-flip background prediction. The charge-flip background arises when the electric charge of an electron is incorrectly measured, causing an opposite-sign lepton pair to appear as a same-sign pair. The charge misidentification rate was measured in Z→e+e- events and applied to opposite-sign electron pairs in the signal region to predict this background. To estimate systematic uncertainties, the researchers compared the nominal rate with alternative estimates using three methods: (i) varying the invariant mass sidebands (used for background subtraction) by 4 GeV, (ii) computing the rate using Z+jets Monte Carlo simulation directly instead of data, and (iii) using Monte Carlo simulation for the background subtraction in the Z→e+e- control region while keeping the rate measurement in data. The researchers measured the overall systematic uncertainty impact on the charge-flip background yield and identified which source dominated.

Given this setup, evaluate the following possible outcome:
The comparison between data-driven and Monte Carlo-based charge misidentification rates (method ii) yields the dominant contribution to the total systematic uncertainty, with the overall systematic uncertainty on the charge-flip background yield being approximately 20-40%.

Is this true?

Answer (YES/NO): NO